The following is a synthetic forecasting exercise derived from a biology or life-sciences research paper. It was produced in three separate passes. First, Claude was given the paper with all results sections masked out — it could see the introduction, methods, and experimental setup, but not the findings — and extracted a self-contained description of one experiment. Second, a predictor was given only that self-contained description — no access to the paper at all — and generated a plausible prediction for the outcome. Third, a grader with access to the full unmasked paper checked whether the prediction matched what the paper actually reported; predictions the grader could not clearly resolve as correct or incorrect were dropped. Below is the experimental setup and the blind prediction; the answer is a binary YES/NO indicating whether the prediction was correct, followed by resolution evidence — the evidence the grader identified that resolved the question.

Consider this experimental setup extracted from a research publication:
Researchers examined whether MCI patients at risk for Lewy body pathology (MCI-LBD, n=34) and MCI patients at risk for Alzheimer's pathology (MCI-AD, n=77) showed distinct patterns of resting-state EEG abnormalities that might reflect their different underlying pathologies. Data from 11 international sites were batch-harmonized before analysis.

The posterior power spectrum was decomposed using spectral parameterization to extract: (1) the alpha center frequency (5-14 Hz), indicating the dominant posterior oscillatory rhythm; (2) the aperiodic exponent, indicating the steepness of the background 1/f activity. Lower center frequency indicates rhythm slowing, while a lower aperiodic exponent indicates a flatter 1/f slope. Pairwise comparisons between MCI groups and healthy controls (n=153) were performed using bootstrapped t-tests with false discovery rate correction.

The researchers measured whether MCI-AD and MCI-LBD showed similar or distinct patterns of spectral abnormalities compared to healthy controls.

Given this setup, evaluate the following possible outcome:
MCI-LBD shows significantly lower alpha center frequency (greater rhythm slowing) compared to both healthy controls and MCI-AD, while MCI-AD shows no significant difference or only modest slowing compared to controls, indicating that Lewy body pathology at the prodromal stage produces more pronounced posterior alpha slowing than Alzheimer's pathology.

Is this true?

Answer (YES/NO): NO